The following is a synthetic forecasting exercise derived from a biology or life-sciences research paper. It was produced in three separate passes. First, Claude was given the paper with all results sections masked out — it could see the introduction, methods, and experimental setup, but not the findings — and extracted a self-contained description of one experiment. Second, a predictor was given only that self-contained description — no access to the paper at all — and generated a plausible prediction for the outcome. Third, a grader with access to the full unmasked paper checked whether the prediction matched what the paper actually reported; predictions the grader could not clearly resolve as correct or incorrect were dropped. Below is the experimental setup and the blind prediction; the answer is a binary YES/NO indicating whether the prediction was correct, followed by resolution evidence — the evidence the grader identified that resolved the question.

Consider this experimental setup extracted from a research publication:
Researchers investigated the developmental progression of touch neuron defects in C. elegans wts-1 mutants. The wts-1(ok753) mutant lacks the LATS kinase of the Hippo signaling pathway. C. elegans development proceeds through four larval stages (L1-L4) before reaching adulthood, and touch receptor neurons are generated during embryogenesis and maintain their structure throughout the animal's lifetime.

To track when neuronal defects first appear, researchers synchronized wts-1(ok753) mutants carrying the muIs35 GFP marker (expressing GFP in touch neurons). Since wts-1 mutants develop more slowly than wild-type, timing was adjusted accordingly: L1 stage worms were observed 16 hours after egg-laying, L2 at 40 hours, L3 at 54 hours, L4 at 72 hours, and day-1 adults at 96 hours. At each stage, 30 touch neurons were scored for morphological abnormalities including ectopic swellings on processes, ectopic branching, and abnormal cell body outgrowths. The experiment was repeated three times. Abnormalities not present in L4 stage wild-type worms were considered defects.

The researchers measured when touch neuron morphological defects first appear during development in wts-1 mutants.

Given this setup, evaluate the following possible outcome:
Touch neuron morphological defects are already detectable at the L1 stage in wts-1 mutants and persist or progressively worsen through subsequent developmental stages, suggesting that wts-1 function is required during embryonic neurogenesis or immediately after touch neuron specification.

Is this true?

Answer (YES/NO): NO